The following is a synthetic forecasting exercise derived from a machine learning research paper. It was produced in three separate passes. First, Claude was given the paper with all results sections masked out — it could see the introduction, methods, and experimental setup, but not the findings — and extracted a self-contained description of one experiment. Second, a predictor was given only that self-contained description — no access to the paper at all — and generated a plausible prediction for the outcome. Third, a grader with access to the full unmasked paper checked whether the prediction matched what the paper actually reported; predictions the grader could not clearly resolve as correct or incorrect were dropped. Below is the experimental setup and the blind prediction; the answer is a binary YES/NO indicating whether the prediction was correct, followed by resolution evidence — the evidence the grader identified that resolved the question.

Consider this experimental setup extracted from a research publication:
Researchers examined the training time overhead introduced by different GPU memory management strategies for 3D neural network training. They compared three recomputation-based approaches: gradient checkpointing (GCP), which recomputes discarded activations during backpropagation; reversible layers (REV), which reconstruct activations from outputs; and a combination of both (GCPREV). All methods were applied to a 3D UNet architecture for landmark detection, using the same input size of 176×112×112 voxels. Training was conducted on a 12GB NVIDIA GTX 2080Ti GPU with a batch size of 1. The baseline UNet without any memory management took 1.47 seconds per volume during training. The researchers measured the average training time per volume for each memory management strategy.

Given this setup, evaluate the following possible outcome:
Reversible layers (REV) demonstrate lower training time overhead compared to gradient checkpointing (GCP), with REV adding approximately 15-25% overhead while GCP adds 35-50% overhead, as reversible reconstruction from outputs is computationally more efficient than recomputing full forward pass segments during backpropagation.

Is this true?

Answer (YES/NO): NO